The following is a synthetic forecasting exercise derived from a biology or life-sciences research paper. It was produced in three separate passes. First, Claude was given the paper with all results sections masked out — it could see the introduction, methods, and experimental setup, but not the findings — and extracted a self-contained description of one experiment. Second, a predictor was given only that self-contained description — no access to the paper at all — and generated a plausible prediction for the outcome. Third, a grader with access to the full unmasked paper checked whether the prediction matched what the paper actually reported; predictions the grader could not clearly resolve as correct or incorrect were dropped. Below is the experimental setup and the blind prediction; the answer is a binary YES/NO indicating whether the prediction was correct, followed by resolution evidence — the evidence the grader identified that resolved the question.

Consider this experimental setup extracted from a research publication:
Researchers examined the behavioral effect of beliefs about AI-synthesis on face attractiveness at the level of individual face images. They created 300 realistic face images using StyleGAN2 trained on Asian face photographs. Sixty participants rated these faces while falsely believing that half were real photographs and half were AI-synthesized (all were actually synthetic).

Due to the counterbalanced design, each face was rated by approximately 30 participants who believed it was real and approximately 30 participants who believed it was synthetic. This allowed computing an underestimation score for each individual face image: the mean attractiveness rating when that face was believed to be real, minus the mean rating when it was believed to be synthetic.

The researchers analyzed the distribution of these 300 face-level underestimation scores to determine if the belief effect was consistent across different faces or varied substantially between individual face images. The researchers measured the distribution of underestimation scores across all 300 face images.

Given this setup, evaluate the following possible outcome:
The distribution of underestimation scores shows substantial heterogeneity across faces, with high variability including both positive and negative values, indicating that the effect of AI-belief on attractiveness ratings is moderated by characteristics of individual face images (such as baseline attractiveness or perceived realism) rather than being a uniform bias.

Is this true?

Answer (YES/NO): NO